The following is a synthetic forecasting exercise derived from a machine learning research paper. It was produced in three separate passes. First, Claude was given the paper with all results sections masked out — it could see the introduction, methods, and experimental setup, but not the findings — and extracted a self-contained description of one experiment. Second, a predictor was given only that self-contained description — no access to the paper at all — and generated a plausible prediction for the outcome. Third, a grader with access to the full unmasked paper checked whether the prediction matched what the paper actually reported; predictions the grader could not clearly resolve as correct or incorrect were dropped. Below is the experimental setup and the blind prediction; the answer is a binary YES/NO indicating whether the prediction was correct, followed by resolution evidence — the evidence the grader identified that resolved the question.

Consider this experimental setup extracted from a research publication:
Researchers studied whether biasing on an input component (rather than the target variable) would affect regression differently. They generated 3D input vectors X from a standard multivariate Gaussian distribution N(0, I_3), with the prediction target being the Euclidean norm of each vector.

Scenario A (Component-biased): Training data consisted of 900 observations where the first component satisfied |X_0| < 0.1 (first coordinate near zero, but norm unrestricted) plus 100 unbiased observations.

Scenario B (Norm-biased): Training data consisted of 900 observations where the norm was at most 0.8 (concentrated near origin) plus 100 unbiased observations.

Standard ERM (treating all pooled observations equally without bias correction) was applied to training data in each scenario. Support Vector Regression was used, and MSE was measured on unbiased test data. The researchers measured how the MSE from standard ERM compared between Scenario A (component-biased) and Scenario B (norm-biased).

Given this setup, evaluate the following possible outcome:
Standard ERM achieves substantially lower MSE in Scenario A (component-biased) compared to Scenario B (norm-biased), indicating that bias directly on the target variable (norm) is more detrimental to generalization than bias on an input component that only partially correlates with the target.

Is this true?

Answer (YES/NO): YES